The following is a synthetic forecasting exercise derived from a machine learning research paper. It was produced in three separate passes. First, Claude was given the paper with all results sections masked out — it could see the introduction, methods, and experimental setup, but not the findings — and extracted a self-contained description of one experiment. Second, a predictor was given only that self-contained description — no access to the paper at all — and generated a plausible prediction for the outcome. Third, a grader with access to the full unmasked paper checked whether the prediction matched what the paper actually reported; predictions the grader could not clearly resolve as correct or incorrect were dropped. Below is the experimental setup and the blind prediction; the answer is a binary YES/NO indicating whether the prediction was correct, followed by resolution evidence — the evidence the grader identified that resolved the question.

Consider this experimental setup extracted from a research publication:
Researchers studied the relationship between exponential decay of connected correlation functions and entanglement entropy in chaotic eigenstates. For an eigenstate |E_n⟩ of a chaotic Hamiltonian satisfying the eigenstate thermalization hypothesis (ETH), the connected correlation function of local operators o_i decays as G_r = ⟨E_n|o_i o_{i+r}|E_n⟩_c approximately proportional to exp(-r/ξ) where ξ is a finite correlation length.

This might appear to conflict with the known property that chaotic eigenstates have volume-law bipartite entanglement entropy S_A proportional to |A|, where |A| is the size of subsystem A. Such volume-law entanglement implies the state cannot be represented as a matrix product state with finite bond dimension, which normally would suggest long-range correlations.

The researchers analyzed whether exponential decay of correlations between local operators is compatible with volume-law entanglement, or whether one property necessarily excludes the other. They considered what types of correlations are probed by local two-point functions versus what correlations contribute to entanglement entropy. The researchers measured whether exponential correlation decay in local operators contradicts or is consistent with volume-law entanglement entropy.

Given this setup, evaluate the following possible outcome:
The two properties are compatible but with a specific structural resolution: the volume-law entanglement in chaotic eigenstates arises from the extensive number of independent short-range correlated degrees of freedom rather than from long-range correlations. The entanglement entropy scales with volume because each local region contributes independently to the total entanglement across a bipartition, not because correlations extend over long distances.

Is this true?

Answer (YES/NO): NO